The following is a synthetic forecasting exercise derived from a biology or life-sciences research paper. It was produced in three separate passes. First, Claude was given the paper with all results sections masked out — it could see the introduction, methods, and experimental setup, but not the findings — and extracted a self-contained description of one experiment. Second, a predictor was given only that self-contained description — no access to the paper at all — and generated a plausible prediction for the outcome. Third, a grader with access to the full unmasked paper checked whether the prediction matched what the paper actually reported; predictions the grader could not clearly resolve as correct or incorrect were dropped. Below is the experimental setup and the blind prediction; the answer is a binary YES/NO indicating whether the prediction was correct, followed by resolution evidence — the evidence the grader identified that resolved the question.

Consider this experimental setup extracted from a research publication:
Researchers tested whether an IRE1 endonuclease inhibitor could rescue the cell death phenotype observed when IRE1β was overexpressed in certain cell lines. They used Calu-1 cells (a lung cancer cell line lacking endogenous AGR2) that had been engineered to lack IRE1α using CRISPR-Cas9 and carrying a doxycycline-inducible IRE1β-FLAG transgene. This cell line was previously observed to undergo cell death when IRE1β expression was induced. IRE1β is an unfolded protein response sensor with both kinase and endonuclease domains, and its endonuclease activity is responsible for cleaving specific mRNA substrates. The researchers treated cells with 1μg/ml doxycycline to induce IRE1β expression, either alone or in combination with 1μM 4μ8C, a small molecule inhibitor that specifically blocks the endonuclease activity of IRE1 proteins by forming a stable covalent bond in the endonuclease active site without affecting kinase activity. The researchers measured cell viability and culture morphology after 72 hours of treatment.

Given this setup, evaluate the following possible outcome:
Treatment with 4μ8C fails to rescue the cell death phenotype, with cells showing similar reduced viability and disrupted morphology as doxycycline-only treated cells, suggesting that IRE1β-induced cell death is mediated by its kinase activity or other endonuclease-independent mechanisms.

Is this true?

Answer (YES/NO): NO